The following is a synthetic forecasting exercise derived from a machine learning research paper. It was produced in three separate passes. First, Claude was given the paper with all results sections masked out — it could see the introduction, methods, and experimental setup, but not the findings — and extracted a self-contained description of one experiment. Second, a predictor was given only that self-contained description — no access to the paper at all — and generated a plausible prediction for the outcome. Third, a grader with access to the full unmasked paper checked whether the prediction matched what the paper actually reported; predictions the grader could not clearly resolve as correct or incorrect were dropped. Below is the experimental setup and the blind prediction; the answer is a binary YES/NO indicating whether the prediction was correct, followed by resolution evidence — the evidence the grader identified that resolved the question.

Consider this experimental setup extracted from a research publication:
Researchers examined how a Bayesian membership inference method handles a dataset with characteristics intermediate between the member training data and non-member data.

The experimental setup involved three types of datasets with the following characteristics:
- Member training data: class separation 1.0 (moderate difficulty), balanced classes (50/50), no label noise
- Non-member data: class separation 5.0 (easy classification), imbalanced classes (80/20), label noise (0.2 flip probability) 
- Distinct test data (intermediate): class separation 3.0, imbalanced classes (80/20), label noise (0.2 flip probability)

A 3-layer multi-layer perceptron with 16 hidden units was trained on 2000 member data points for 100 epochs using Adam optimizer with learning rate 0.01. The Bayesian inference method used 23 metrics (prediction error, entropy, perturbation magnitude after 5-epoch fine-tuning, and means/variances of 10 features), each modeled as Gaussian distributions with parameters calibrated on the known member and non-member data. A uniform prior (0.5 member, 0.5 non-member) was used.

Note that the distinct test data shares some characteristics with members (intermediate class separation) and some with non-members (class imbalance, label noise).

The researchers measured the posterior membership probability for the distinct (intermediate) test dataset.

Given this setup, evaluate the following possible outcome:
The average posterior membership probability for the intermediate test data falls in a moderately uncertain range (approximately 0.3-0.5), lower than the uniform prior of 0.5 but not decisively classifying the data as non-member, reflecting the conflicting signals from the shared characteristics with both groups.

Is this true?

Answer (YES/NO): NO